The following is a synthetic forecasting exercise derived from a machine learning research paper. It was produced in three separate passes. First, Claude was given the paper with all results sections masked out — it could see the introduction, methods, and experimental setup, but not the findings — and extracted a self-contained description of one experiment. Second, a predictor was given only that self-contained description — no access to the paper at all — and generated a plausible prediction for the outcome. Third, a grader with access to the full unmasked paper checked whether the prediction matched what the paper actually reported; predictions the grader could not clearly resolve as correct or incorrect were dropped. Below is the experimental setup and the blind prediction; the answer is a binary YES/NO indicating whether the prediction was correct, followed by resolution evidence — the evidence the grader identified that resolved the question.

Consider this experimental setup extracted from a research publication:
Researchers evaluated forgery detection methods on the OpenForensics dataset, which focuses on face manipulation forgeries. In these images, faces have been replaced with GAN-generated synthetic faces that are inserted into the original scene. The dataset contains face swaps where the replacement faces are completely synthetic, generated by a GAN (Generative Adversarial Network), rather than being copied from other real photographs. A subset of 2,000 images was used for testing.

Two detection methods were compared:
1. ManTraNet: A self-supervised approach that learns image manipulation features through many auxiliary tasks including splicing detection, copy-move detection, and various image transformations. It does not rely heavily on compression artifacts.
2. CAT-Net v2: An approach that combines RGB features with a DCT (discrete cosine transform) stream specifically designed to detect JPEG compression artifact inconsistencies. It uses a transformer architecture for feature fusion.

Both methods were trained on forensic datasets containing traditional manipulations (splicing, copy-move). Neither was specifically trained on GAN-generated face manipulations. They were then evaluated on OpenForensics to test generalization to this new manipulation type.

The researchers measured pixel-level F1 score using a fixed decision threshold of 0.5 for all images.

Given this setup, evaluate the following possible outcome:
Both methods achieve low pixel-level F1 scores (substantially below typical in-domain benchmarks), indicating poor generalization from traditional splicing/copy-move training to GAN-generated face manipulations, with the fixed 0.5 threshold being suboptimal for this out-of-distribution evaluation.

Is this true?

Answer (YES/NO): NO